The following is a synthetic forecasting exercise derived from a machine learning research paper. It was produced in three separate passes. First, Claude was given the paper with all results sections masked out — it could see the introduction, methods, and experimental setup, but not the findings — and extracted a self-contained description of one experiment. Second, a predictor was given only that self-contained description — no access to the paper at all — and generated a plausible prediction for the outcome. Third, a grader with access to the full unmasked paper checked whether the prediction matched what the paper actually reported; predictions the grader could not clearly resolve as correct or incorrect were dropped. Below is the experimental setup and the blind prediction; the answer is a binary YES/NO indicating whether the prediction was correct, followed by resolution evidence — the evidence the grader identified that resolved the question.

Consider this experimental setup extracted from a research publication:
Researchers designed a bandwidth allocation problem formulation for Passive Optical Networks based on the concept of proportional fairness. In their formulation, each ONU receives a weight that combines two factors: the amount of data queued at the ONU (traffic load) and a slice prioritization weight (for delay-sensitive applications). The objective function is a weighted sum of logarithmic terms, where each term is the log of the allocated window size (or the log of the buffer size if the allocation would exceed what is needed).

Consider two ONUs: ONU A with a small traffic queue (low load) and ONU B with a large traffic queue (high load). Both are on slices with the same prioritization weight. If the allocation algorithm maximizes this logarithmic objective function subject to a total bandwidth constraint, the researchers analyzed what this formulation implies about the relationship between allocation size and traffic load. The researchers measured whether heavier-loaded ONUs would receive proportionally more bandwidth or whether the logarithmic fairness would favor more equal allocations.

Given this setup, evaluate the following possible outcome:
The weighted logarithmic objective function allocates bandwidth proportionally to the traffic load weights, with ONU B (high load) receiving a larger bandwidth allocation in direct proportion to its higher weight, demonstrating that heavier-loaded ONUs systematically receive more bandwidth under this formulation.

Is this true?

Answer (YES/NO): YES